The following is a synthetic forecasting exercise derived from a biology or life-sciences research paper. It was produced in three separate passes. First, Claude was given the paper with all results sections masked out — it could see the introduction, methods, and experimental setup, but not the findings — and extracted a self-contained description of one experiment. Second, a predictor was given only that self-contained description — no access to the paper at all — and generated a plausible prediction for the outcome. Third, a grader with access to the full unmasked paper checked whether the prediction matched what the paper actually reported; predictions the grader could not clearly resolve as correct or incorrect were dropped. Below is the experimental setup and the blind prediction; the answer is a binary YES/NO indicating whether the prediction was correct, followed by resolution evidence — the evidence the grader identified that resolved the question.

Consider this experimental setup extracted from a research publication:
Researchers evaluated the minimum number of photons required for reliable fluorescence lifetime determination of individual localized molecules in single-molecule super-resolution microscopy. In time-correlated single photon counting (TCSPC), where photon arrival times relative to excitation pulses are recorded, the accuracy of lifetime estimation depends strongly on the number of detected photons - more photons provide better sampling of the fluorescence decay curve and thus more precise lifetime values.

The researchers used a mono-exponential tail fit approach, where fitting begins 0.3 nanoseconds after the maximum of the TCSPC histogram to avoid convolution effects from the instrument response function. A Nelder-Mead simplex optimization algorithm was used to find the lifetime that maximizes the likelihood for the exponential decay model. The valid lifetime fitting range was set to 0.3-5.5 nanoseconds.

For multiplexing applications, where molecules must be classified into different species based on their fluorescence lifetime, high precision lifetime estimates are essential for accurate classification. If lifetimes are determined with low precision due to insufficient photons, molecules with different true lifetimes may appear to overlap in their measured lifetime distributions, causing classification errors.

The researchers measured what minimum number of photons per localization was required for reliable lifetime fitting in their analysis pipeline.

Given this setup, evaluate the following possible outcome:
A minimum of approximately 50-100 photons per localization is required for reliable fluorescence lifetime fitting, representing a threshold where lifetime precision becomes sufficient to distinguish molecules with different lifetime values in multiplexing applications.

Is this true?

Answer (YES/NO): YES